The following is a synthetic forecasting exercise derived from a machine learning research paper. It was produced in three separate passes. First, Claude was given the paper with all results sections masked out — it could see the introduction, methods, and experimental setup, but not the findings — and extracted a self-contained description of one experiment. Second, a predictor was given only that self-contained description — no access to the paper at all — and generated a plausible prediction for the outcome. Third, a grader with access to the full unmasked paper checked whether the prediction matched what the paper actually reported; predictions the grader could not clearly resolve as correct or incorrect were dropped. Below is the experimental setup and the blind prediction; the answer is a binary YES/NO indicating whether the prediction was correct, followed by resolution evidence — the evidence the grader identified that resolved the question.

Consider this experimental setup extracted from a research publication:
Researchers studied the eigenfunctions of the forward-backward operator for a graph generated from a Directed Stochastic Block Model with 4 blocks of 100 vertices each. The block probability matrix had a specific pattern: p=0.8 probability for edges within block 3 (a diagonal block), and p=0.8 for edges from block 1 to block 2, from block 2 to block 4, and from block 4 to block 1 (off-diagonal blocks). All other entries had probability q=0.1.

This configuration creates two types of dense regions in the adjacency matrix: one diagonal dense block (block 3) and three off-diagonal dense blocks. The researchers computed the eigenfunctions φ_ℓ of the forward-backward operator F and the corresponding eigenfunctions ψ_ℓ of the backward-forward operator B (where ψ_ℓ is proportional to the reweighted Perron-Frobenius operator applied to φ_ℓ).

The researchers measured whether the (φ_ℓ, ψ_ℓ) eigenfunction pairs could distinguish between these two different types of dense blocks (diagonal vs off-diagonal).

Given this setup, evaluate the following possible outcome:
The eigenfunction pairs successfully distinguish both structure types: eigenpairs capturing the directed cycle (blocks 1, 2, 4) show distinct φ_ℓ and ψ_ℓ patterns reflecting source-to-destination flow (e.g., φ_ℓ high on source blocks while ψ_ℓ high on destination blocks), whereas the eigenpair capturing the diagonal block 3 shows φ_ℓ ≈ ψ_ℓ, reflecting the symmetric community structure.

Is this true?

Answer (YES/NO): YES